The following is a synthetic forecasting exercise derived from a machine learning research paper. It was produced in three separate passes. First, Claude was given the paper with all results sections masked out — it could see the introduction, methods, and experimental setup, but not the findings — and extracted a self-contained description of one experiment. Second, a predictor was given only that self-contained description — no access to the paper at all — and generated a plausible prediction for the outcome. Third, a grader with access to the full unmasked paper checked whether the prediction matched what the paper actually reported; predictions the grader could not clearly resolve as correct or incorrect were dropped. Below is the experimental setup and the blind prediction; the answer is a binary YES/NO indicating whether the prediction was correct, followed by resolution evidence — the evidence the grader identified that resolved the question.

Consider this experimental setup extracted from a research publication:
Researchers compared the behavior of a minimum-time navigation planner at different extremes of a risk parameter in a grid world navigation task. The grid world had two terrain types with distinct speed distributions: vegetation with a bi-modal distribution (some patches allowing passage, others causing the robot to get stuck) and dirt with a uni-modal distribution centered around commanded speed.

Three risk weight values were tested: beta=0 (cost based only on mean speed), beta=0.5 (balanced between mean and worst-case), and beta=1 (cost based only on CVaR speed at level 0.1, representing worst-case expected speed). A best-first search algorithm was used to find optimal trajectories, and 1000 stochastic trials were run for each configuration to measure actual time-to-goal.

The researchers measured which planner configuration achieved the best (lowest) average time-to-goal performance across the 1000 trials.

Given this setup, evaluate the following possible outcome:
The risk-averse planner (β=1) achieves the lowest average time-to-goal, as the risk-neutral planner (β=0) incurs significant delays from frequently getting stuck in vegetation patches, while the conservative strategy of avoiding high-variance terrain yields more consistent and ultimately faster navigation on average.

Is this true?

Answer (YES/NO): NO